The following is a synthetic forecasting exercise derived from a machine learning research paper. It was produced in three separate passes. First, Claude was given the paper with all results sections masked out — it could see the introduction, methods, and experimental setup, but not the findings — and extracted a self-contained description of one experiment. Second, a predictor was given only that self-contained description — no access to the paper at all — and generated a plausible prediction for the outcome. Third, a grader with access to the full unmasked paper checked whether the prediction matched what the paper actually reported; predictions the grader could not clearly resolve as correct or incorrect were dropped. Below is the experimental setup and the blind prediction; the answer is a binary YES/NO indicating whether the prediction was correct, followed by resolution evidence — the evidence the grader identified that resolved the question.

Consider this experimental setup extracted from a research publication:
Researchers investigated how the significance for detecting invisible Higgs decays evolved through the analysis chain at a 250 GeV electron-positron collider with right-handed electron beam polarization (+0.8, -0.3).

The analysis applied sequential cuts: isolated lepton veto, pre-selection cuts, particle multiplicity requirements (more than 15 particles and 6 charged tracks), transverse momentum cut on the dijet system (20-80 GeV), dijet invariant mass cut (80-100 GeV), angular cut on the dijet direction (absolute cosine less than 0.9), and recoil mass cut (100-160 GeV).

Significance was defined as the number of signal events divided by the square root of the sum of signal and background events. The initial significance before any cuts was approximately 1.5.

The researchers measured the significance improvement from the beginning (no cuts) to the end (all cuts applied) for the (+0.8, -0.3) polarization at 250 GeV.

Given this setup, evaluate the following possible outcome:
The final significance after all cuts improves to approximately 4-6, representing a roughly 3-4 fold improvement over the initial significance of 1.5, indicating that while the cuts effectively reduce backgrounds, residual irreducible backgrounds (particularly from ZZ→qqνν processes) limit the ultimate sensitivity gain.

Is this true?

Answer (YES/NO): NO